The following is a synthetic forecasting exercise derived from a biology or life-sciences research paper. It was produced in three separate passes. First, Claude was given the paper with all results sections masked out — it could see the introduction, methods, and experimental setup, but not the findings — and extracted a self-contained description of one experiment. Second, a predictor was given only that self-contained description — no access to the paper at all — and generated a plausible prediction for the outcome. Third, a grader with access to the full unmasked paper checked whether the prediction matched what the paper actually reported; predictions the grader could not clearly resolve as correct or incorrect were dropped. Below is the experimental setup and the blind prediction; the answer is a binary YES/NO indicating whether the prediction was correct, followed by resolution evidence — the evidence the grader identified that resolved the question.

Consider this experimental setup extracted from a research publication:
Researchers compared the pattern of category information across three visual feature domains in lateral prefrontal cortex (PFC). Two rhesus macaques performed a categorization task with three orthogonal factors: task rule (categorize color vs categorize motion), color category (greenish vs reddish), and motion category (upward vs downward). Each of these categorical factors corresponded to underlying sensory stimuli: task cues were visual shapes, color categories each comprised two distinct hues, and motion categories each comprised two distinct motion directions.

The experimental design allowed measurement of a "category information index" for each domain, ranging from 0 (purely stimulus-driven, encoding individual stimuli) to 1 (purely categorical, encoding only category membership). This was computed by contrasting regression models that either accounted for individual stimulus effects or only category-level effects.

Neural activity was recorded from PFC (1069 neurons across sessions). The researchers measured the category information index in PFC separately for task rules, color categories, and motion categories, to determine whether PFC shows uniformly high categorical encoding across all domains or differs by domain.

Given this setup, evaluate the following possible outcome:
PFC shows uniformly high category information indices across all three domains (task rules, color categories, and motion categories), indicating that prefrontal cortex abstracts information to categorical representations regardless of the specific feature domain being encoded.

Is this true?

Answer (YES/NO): YES